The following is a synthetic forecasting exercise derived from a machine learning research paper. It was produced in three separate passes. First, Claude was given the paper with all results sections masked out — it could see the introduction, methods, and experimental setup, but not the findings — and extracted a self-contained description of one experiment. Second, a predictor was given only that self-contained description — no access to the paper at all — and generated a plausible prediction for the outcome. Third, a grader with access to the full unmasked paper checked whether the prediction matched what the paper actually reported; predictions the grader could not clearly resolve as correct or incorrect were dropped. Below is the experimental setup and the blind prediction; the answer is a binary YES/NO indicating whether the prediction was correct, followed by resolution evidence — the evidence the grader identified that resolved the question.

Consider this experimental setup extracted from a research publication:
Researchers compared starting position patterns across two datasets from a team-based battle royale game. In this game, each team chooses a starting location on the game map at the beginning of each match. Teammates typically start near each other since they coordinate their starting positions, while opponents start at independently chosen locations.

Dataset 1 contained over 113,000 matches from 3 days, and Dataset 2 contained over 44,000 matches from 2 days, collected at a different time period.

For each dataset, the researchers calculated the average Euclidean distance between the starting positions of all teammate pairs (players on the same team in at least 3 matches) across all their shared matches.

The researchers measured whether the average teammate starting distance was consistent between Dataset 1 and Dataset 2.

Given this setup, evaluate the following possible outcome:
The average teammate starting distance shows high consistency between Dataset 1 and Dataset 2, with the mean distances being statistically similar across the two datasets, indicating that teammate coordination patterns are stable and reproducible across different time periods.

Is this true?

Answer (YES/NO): YES